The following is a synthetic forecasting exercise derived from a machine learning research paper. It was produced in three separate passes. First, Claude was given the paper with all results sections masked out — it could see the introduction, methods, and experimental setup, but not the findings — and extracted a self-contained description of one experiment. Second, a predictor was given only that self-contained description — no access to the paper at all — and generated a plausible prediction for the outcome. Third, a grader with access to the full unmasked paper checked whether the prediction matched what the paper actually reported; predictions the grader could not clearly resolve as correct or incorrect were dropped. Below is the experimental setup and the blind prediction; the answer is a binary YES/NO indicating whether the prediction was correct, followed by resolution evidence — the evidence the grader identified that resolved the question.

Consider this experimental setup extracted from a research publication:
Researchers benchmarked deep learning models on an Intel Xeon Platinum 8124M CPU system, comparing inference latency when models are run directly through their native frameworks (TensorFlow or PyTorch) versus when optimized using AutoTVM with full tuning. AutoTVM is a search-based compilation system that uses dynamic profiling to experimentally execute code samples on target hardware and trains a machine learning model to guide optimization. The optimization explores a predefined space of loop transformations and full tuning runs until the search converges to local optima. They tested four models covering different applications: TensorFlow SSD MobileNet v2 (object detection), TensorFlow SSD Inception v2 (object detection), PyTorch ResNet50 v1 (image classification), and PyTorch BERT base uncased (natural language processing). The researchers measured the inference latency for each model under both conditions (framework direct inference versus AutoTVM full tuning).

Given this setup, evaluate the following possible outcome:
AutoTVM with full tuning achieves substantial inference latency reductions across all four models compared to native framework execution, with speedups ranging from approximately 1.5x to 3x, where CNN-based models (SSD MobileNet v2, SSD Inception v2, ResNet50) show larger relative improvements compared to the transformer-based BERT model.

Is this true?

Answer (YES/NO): NO